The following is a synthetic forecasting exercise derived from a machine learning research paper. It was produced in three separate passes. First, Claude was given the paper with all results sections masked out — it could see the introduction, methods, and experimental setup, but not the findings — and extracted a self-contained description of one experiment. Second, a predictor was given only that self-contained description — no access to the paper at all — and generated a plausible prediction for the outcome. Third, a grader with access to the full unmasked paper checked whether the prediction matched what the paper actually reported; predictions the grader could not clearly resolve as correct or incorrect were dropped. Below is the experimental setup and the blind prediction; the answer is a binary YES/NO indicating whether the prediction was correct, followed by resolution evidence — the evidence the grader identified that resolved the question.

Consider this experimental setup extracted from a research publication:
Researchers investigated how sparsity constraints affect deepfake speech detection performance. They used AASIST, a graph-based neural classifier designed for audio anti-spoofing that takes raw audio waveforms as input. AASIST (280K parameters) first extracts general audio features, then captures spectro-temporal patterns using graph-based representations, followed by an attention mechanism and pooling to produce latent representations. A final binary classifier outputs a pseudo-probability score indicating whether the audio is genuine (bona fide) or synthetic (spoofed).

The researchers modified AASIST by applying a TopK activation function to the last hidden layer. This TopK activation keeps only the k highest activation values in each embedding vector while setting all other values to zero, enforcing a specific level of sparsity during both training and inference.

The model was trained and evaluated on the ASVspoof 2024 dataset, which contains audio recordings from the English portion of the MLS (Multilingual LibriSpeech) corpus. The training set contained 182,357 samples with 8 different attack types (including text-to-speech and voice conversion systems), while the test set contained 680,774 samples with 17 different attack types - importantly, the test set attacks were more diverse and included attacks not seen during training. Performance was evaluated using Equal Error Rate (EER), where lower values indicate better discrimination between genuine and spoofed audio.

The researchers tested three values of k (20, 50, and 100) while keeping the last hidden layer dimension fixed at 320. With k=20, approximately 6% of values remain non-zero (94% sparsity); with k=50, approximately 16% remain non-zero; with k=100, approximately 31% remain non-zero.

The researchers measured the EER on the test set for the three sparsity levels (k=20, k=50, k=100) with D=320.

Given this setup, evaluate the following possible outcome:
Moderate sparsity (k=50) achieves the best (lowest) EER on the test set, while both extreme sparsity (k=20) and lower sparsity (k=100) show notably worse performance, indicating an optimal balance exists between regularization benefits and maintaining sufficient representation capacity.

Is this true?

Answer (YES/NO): NO